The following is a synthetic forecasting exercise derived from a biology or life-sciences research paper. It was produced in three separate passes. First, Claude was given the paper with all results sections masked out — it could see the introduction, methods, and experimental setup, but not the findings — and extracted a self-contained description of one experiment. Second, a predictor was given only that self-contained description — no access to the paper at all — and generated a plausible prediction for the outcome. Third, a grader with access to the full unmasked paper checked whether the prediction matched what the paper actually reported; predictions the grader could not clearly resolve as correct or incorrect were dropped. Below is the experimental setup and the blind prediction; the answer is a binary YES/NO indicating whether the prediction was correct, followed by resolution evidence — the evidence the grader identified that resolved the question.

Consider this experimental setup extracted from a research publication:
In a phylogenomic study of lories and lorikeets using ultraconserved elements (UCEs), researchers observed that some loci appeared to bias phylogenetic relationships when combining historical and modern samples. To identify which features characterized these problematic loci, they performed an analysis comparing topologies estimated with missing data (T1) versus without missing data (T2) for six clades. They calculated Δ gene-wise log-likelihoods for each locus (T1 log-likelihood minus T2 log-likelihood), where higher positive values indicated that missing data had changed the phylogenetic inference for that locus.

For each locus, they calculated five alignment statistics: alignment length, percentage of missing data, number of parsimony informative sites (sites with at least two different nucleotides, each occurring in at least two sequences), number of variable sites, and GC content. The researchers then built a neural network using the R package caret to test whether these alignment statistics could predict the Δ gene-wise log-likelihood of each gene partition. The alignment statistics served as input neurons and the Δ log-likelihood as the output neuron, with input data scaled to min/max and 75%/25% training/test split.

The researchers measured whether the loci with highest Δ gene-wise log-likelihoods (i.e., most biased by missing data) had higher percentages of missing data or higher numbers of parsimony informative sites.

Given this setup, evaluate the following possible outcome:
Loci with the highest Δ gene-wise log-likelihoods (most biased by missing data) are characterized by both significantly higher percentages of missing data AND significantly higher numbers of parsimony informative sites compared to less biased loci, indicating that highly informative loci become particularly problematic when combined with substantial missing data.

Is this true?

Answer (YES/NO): NO